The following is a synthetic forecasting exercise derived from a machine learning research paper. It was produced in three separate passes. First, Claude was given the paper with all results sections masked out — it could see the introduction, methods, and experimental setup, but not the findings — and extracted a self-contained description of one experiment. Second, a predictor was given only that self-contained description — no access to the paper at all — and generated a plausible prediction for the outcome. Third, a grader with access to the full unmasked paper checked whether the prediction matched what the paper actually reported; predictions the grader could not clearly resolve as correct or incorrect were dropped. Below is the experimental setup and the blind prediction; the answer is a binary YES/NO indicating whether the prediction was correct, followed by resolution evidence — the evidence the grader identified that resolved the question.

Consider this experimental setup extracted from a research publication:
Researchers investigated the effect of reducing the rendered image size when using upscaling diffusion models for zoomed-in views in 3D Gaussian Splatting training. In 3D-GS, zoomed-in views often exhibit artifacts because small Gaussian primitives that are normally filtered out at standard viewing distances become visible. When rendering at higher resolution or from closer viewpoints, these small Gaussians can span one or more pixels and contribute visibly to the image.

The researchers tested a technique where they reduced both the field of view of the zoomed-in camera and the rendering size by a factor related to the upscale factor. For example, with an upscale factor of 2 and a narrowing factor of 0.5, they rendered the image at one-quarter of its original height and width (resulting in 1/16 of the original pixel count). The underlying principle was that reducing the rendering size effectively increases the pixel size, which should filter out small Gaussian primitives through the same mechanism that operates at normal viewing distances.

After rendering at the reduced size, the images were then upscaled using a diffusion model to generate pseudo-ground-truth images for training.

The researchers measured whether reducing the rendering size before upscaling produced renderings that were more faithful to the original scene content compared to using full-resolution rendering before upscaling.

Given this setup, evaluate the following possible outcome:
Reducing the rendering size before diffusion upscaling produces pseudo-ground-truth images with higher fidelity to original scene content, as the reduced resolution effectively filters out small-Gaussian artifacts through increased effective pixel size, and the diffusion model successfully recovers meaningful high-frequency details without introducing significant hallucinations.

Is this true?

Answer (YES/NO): YES